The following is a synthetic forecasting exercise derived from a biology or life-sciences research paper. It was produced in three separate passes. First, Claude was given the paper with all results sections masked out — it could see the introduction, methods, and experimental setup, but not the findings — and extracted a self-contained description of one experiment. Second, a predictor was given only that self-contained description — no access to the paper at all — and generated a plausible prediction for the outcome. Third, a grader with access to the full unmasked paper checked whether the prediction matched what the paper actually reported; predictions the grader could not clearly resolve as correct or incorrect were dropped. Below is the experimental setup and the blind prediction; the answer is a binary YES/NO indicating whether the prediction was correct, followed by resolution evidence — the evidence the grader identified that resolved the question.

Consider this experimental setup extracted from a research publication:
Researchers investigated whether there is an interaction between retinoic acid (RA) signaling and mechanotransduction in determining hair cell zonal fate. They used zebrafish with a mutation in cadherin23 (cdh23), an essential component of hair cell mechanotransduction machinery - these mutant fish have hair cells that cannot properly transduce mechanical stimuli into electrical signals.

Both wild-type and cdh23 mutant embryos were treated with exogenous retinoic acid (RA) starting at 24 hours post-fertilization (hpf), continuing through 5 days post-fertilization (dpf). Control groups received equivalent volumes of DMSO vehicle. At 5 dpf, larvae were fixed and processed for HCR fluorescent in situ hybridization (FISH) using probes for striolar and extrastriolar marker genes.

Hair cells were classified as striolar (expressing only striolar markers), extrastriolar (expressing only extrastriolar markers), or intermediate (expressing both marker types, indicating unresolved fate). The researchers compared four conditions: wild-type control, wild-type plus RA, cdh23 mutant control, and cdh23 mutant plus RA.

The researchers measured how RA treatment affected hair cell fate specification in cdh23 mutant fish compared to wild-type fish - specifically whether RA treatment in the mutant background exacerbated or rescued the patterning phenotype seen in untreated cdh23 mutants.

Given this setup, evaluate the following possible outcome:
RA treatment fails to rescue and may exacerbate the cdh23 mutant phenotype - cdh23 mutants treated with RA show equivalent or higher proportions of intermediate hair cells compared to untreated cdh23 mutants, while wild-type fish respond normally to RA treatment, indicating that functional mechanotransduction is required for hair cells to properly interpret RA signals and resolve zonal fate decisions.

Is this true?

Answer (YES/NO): YES